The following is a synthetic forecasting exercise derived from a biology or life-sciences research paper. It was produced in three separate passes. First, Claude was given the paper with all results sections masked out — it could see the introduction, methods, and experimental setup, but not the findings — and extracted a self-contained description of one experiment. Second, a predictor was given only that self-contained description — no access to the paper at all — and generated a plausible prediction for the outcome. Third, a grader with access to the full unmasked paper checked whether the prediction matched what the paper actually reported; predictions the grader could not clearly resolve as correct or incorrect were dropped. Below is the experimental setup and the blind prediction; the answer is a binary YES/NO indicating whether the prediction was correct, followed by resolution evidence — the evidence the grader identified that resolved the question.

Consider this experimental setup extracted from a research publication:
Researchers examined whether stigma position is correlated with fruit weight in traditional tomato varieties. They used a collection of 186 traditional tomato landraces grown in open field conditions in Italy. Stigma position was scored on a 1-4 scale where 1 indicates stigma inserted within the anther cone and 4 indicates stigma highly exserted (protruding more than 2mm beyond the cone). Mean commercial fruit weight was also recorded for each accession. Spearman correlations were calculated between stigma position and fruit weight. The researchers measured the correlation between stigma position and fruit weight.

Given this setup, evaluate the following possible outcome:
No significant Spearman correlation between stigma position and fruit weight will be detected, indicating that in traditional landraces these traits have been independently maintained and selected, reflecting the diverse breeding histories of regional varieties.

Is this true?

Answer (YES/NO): NO